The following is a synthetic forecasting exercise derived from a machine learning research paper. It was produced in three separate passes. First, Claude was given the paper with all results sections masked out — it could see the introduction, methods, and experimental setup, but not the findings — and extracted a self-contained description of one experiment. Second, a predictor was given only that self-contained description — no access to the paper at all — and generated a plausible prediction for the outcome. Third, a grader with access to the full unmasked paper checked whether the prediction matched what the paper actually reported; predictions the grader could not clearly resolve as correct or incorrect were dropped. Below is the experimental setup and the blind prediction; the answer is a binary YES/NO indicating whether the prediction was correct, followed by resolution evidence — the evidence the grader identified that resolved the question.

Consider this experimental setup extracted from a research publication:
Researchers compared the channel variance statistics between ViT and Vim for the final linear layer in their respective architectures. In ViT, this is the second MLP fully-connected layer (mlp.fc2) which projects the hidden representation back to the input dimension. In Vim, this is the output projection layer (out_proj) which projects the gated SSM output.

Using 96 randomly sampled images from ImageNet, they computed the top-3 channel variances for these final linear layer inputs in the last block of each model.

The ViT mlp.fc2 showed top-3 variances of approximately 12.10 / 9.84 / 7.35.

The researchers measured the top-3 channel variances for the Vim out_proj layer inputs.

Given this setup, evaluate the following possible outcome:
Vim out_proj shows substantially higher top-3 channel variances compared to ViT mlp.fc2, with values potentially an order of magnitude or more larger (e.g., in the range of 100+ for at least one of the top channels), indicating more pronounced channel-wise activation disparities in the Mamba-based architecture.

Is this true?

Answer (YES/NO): YES